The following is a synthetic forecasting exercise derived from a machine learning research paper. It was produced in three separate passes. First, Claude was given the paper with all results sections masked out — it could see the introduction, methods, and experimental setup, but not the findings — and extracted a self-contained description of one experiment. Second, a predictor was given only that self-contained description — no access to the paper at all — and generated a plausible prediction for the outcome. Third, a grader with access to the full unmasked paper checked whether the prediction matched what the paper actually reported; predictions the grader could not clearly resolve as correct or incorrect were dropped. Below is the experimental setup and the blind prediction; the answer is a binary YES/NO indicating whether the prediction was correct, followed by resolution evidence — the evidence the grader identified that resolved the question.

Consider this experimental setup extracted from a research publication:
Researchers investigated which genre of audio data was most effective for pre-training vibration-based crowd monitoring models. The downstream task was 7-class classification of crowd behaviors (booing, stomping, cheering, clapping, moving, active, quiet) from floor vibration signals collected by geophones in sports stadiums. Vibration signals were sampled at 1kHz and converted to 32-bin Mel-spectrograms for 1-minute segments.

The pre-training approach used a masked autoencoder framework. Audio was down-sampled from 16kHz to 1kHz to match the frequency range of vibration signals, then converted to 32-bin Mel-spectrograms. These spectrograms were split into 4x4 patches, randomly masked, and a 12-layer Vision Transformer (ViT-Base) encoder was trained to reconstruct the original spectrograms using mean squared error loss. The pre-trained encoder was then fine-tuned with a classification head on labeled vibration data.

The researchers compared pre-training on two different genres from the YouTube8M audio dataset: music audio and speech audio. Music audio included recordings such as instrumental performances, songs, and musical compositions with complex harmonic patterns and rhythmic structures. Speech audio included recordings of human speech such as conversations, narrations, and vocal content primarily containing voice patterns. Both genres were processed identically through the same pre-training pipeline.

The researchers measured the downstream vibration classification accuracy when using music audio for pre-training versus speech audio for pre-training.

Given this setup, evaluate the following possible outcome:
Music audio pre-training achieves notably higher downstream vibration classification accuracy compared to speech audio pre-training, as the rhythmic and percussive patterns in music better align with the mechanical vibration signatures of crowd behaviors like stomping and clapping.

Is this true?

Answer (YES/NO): NO